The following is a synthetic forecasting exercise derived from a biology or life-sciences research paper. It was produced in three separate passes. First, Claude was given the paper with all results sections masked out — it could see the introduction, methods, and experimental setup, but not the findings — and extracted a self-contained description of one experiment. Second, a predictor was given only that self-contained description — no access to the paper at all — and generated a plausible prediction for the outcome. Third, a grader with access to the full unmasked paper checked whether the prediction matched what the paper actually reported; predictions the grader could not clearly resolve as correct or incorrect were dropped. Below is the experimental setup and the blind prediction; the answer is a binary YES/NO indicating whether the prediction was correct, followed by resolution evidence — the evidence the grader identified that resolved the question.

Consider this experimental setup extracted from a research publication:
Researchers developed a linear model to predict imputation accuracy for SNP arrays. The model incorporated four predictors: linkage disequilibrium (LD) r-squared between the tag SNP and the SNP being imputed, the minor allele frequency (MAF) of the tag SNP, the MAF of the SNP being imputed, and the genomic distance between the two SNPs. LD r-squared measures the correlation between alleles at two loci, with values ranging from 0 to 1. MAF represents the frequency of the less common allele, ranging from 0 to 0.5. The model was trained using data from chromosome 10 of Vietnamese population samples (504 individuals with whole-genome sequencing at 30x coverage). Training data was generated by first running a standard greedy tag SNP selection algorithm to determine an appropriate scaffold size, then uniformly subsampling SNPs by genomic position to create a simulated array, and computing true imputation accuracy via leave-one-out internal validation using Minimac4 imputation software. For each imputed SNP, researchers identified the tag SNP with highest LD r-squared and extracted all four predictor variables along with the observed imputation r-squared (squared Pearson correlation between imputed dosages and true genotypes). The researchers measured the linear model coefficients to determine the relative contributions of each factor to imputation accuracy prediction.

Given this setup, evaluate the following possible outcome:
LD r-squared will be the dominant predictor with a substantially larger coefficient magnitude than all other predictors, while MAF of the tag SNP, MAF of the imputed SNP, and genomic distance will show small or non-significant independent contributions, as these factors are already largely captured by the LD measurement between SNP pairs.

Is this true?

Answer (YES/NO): NO